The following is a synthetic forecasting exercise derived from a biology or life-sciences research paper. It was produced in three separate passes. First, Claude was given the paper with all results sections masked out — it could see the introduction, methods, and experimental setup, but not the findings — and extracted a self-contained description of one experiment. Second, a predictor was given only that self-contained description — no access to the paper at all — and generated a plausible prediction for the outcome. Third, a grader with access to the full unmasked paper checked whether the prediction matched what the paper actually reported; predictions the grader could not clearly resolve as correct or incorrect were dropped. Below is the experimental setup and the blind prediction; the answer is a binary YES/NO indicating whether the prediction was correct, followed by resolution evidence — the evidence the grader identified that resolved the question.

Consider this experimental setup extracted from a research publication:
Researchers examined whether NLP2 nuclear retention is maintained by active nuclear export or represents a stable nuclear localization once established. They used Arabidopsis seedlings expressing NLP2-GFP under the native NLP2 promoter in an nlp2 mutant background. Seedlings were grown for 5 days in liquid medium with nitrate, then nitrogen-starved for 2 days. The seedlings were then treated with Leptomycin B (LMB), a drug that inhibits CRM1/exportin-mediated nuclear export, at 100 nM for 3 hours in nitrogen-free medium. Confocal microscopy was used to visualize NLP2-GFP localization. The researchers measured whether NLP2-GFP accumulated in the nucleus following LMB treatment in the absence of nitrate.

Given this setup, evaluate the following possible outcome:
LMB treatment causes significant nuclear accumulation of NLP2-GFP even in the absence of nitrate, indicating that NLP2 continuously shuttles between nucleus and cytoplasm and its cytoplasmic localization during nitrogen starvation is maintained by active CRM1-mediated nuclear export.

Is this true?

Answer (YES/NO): YES